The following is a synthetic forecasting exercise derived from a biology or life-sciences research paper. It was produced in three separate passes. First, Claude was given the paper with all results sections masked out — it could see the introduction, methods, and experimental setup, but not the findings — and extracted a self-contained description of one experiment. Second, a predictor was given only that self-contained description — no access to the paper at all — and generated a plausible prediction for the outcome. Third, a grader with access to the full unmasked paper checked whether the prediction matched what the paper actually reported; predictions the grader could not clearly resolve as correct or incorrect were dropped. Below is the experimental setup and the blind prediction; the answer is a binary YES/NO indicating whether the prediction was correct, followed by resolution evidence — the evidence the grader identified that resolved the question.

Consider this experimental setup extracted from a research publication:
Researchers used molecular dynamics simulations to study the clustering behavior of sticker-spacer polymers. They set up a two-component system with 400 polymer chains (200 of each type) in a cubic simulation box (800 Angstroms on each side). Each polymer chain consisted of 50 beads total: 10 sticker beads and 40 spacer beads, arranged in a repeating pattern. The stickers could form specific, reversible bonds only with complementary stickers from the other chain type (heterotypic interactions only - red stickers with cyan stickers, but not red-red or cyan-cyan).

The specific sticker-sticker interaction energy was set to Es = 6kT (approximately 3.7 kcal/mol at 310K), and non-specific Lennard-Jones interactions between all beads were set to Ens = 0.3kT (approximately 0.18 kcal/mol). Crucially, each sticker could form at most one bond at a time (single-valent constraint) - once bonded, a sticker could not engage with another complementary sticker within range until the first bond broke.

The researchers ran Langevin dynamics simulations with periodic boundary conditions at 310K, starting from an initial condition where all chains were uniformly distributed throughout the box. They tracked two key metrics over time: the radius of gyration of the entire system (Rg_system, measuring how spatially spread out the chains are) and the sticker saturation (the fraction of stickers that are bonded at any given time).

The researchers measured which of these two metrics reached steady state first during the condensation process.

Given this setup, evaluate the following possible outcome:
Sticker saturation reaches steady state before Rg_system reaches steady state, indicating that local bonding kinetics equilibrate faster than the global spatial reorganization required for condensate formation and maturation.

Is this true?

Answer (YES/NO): YES